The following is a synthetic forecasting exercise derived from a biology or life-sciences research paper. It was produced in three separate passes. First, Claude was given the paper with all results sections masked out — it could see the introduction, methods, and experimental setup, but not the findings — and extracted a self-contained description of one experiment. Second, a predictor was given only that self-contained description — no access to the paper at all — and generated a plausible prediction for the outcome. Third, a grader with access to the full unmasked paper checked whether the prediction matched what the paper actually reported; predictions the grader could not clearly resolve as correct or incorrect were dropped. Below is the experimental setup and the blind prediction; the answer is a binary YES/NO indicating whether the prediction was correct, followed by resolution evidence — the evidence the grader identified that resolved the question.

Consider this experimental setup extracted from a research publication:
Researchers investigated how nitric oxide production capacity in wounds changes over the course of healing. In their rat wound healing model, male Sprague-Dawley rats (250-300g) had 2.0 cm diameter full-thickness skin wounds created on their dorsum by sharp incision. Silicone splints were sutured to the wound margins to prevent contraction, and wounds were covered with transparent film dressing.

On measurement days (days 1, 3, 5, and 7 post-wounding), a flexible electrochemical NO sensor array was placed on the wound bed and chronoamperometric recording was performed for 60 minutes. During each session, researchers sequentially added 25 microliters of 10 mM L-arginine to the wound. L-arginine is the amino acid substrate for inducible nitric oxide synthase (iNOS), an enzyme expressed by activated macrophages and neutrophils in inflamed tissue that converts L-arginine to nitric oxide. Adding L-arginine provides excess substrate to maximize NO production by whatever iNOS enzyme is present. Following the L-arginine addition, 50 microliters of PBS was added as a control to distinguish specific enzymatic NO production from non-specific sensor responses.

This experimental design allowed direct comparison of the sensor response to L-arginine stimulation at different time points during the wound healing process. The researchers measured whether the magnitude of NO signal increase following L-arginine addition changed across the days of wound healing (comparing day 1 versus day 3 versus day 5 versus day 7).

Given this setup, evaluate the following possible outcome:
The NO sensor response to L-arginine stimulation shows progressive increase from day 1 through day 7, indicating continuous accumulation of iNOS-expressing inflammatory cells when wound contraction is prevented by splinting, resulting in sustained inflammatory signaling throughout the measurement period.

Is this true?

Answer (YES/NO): NO